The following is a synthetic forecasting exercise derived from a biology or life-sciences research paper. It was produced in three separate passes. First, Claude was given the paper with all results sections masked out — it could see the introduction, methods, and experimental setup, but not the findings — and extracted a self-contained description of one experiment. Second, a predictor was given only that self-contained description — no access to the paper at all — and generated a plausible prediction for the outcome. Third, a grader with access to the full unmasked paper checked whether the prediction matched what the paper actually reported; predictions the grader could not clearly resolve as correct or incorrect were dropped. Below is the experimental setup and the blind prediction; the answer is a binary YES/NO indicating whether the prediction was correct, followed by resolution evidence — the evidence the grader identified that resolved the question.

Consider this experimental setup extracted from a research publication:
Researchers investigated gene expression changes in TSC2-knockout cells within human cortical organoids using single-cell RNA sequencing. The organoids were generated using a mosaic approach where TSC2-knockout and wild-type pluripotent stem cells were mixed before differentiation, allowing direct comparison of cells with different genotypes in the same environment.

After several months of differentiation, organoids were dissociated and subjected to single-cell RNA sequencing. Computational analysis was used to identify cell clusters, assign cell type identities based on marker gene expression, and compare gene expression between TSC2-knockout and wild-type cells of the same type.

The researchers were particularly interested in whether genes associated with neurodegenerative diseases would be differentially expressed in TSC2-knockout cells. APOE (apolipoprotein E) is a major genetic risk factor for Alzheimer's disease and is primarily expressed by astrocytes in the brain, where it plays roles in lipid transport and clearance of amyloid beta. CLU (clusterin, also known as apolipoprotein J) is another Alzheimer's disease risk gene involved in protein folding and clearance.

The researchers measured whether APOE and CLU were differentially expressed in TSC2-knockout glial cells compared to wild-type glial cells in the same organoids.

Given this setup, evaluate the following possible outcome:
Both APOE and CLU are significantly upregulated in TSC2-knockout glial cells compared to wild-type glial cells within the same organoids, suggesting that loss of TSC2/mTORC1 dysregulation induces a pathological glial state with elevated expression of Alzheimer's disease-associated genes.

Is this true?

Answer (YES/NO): YES